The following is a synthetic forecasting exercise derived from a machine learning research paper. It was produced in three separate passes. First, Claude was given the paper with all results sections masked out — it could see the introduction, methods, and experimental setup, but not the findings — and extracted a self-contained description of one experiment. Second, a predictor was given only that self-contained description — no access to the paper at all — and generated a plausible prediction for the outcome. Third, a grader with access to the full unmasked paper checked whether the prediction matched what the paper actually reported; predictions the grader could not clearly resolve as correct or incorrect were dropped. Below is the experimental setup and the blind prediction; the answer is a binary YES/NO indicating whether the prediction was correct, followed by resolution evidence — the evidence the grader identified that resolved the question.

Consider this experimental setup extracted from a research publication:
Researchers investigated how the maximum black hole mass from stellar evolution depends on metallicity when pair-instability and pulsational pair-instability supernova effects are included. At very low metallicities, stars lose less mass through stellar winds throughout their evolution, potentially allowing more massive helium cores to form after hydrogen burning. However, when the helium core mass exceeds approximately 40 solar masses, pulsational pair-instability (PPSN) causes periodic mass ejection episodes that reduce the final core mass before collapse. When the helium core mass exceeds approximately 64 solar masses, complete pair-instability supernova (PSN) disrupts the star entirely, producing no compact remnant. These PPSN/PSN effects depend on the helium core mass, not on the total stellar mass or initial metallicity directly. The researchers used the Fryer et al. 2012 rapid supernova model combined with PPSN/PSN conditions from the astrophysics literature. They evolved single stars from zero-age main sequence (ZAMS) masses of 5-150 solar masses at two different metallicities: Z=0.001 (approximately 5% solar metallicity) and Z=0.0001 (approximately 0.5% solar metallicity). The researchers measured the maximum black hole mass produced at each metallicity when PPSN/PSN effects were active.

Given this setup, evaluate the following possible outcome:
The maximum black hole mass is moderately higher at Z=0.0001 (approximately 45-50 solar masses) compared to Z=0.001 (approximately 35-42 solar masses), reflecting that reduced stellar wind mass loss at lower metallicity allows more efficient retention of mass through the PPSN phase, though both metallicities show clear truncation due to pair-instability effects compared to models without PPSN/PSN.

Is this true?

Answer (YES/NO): NO